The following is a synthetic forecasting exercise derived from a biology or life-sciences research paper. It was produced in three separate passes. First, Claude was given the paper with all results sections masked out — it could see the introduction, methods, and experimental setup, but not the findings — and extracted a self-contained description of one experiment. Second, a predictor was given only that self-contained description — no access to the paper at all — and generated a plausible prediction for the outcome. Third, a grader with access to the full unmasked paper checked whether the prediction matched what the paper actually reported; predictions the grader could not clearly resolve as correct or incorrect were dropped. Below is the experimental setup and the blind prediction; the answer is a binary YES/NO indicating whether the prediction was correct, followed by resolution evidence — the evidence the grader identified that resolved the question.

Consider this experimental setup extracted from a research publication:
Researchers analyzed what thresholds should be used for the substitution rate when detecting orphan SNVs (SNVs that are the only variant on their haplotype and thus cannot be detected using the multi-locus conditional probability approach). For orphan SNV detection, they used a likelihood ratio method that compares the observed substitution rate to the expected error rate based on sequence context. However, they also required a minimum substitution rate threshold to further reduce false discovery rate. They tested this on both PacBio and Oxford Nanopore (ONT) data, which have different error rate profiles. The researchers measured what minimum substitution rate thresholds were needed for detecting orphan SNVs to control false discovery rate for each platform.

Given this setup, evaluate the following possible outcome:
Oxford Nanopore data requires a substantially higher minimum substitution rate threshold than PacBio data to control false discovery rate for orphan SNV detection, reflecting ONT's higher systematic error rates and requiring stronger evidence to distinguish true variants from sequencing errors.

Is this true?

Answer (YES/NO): YES